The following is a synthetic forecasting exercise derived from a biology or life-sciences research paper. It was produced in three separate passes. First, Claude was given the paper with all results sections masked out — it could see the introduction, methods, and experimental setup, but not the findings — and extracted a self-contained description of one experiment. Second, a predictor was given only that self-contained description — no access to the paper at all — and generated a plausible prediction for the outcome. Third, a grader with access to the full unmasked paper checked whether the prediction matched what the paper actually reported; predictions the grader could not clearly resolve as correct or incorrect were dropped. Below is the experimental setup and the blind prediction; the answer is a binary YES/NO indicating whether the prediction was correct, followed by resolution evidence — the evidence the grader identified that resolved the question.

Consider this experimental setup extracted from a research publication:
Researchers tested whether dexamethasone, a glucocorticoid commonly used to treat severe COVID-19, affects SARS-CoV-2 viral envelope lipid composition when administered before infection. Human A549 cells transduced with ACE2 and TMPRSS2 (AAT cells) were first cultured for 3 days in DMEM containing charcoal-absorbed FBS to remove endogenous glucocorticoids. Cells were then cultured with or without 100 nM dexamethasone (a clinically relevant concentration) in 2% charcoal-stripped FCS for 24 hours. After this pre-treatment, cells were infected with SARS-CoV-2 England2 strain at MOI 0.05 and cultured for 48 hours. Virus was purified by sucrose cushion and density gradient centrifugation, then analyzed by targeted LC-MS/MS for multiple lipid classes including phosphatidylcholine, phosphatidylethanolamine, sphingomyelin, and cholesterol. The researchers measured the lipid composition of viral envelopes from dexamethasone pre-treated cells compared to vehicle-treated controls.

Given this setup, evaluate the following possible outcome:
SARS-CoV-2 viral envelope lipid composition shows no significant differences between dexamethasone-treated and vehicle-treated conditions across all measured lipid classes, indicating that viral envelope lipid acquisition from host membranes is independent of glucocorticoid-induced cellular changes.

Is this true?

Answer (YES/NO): YES